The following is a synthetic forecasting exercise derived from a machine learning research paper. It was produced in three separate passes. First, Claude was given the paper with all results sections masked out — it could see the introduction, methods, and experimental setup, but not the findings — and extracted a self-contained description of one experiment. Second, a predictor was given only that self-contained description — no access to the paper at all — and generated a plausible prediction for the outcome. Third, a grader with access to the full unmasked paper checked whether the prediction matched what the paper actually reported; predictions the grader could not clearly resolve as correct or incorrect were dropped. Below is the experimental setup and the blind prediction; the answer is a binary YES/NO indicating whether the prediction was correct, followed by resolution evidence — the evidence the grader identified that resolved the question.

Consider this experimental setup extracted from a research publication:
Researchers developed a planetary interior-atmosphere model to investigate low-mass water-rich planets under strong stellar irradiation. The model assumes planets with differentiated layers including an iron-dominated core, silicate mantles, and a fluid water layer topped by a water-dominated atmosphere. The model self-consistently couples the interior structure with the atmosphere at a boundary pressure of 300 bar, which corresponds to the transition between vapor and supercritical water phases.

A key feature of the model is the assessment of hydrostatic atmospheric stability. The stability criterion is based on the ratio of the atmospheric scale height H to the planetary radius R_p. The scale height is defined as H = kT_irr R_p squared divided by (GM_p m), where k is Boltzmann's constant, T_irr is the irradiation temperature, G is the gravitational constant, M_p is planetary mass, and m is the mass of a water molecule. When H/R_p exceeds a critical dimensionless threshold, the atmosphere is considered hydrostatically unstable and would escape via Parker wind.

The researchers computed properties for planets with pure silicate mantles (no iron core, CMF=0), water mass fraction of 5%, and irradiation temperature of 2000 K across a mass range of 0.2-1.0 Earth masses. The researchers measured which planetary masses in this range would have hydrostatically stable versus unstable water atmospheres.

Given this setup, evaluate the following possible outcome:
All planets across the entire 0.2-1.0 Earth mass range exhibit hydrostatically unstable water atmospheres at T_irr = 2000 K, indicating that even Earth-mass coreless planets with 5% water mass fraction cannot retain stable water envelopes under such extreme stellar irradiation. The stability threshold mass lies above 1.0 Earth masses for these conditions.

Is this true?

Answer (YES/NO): NO